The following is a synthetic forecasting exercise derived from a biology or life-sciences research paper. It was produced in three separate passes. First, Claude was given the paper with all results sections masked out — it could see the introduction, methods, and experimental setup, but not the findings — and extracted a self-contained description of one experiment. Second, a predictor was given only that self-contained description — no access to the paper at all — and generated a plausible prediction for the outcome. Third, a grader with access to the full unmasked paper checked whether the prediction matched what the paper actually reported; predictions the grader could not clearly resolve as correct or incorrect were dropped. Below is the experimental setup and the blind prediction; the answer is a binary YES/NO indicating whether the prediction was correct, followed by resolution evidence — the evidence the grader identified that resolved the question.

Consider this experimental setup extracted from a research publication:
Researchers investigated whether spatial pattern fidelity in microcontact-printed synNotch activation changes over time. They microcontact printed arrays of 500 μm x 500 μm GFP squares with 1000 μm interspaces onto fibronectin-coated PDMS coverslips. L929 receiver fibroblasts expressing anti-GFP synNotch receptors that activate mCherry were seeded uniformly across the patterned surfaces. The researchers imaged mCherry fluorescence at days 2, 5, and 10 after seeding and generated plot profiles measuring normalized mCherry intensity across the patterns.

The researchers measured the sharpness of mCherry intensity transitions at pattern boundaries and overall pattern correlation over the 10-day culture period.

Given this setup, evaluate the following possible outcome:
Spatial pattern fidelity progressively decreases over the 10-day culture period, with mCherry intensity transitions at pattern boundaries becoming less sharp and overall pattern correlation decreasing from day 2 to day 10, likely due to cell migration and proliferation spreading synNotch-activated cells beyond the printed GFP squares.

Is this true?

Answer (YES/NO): NO